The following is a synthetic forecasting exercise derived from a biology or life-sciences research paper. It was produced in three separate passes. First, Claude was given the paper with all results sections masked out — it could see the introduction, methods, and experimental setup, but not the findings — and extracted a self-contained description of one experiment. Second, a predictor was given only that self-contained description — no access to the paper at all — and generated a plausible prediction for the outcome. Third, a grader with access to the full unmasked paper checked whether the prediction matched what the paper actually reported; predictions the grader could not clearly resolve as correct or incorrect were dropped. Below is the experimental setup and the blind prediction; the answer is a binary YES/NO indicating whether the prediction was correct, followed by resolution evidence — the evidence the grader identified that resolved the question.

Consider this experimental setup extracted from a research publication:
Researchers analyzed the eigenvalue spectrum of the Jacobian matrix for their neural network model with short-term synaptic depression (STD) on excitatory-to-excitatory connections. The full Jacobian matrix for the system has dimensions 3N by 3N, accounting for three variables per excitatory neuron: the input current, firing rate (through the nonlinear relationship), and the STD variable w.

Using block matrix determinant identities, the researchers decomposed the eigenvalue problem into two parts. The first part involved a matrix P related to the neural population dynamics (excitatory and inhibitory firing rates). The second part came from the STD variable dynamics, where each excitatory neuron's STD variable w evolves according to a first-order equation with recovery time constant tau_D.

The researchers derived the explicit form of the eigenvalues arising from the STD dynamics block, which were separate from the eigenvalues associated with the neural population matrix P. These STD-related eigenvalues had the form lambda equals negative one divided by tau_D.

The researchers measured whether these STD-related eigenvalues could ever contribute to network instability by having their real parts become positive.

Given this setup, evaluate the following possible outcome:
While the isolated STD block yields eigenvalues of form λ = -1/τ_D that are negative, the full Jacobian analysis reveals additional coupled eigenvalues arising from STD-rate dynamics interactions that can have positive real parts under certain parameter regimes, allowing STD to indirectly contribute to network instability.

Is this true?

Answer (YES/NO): NO